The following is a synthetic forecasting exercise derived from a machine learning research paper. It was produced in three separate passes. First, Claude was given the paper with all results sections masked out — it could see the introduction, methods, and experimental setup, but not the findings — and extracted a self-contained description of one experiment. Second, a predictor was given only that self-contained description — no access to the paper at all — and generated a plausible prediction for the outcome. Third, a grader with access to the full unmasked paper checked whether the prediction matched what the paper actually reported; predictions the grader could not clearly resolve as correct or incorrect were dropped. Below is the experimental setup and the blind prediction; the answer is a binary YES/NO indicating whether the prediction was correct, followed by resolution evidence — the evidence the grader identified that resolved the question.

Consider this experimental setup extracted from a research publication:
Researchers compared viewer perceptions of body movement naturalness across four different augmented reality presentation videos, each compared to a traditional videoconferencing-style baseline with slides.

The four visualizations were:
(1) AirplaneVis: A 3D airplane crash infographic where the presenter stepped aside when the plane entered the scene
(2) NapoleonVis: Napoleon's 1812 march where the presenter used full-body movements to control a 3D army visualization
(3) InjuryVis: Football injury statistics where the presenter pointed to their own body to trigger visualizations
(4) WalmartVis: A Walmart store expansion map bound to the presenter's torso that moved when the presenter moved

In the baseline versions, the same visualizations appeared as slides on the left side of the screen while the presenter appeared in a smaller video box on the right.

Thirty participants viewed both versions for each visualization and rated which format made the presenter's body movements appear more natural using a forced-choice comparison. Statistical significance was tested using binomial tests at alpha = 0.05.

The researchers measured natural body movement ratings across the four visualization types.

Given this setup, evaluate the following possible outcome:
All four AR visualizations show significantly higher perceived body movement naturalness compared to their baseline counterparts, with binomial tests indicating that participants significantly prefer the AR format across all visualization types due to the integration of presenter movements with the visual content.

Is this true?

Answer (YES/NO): NO